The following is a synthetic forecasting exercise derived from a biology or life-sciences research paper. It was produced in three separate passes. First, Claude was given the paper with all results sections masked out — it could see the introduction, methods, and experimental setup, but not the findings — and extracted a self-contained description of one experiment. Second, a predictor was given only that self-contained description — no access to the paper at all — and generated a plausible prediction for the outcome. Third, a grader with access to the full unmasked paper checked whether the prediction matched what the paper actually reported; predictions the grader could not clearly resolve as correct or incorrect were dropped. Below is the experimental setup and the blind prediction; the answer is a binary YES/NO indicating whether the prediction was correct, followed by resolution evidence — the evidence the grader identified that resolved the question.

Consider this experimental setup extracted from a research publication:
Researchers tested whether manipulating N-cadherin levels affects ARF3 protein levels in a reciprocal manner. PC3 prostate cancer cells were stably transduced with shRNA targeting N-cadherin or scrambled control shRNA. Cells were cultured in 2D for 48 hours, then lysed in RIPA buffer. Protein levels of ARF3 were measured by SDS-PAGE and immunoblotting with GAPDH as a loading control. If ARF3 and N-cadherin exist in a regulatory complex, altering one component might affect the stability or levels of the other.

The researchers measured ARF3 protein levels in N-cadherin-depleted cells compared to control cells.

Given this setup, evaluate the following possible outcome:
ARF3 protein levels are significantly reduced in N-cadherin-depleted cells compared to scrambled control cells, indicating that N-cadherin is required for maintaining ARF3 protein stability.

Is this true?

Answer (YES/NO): YES